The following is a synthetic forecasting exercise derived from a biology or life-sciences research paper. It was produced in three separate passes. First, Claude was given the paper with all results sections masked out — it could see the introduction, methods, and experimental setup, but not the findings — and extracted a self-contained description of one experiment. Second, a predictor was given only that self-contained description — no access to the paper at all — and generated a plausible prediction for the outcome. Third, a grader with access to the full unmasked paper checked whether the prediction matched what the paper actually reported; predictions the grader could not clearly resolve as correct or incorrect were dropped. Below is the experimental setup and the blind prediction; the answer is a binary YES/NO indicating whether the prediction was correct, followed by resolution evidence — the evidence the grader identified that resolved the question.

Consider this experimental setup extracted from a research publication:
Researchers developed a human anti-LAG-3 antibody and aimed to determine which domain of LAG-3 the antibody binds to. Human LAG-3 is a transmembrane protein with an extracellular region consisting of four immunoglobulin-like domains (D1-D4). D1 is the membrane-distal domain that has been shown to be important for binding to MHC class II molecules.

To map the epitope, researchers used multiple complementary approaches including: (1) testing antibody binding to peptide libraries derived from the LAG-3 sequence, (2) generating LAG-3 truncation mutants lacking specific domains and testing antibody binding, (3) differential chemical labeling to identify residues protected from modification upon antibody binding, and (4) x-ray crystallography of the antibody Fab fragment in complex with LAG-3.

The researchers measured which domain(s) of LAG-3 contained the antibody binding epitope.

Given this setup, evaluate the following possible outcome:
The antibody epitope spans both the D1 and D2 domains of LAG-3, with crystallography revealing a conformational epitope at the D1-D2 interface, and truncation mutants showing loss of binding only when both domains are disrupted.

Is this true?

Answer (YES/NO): NO